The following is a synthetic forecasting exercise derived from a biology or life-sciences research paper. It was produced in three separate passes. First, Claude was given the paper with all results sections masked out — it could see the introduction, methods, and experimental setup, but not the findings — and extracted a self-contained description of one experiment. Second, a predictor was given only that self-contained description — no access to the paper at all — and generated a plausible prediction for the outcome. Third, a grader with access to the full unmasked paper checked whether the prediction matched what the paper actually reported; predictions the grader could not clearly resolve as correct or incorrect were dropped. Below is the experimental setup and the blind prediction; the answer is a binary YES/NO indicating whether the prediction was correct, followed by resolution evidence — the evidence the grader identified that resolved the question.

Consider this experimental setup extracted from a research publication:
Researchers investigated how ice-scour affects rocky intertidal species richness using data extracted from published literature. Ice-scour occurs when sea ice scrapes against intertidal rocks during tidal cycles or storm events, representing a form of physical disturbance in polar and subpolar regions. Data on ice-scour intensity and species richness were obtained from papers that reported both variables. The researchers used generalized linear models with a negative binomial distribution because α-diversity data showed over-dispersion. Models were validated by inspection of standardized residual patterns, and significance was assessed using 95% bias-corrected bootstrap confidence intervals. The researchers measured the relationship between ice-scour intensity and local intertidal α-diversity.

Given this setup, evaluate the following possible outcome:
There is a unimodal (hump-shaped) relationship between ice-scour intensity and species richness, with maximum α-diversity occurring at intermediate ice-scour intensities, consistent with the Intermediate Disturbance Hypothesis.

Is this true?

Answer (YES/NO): NO